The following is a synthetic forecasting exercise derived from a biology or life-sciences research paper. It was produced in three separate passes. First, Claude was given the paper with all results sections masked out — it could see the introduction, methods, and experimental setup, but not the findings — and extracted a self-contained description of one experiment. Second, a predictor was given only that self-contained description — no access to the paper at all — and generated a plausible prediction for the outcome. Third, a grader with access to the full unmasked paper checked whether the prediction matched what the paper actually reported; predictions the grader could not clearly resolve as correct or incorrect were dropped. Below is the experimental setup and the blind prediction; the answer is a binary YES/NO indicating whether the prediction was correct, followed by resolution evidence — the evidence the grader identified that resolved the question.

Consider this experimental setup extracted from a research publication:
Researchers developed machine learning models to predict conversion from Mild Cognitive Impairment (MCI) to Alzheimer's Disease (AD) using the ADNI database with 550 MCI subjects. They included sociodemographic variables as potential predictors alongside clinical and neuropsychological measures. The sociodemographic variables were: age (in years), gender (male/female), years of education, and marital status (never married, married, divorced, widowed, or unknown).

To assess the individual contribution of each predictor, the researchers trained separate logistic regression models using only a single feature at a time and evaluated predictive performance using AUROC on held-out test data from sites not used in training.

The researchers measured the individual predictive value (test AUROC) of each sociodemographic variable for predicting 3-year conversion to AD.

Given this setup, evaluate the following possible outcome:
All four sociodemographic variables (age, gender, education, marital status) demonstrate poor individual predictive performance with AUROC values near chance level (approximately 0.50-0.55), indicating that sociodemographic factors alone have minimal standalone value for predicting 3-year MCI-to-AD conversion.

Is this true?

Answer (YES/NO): NO